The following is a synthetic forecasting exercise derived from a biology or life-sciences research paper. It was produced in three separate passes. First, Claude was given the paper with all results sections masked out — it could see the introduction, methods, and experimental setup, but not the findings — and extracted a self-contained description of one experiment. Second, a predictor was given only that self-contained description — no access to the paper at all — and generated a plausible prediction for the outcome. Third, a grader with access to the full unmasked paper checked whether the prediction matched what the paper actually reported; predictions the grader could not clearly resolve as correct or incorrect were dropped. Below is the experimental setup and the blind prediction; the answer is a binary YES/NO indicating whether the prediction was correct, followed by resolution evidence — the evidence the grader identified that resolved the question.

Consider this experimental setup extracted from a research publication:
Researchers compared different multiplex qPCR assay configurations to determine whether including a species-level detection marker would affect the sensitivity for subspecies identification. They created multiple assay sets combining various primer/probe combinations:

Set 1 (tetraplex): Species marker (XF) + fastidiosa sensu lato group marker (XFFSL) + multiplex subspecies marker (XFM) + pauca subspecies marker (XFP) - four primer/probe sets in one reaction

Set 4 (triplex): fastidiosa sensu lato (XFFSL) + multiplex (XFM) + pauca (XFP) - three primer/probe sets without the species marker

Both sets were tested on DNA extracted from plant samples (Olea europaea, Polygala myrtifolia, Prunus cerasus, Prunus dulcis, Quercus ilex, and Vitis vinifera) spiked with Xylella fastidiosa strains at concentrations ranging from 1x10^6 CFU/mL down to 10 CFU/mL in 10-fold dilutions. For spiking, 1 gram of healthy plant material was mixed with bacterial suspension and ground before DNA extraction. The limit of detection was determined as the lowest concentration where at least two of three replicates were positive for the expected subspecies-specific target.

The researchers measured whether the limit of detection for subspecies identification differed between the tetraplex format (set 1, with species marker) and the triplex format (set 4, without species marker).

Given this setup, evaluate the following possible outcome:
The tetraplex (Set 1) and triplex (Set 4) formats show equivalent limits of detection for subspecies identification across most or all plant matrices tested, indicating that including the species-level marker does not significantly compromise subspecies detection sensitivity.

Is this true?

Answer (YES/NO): YES